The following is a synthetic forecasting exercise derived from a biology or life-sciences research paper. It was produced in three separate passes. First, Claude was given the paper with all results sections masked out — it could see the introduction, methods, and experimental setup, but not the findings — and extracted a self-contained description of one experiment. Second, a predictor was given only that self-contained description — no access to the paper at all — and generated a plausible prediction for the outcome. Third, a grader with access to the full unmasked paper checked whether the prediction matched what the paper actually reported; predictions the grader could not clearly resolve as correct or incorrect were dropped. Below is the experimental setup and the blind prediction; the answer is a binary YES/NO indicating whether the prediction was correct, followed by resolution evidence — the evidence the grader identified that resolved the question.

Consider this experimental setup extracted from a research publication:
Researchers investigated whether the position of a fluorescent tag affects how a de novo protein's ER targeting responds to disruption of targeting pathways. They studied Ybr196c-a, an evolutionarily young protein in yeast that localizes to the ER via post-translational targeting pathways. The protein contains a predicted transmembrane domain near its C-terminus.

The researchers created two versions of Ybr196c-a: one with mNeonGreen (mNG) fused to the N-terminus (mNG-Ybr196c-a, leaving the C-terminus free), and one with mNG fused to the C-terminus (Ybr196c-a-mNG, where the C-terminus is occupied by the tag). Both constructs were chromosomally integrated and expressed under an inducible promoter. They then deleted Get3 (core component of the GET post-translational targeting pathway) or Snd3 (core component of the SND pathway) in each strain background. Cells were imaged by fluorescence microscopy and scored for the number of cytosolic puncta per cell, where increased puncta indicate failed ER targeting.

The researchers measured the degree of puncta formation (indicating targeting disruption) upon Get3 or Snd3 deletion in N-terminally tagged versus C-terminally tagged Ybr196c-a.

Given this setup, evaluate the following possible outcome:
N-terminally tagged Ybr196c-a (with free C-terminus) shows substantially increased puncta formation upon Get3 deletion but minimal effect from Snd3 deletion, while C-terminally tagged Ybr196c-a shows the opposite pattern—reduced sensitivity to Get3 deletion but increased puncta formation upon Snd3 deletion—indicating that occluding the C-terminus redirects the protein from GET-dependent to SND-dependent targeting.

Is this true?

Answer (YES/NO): NO